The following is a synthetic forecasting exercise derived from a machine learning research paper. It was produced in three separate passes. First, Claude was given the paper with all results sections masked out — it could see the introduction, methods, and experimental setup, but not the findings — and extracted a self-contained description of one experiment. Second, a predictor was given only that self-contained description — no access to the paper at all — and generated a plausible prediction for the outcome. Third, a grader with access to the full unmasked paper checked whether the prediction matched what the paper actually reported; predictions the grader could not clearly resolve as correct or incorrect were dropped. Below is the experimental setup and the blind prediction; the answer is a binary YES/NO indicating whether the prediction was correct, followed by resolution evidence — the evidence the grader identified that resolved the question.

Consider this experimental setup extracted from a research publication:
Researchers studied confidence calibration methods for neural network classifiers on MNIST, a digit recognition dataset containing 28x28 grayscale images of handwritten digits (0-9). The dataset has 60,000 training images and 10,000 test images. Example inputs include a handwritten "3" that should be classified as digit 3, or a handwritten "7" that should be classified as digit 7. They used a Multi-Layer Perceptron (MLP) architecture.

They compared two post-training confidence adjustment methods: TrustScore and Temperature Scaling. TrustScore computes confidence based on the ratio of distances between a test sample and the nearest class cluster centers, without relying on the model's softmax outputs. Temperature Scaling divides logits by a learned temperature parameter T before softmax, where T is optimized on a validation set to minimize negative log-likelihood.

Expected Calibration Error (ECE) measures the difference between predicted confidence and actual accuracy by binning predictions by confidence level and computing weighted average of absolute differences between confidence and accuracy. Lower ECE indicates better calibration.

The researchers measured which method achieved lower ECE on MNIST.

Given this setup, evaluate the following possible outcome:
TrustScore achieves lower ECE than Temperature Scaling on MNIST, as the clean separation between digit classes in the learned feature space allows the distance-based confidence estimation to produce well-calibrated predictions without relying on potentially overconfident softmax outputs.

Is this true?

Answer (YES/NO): NO